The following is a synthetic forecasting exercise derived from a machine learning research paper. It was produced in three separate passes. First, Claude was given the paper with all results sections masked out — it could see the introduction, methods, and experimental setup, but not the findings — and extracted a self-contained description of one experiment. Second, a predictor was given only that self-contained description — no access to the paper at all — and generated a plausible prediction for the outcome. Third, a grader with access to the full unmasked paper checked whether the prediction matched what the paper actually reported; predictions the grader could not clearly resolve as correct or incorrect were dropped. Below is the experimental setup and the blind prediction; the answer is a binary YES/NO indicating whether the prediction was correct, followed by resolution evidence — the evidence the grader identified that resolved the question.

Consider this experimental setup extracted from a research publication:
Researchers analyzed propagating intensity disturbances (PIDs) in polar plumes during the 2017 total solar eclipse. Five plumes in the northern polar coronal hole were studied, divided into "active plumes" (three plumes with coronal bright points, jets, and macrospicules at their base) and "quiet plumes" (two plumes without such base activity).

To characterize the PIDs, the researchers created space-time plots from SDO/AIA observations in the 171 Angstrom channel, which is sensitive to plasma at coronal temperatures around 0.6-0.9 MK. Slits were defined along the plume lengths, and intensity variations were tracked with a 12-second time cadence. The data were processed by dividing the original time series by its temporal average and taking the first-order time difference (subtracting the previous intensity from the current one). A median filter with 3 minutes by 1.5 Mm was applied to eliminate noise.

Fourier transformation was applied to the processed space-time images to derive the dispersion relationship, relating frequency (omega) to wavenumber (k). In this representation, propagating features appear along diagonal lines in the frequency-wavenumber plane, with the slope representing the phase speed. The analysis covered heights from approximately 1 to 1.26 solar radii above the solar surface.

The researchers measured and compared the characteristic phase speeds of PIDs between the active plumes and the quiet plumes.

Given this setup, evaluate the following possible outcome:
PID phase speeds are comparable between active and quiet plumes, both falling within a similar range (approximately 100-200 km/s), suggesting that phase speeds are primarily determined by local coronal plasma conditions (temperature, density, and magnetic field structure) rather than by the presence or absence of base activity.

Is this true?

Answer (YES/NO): NO